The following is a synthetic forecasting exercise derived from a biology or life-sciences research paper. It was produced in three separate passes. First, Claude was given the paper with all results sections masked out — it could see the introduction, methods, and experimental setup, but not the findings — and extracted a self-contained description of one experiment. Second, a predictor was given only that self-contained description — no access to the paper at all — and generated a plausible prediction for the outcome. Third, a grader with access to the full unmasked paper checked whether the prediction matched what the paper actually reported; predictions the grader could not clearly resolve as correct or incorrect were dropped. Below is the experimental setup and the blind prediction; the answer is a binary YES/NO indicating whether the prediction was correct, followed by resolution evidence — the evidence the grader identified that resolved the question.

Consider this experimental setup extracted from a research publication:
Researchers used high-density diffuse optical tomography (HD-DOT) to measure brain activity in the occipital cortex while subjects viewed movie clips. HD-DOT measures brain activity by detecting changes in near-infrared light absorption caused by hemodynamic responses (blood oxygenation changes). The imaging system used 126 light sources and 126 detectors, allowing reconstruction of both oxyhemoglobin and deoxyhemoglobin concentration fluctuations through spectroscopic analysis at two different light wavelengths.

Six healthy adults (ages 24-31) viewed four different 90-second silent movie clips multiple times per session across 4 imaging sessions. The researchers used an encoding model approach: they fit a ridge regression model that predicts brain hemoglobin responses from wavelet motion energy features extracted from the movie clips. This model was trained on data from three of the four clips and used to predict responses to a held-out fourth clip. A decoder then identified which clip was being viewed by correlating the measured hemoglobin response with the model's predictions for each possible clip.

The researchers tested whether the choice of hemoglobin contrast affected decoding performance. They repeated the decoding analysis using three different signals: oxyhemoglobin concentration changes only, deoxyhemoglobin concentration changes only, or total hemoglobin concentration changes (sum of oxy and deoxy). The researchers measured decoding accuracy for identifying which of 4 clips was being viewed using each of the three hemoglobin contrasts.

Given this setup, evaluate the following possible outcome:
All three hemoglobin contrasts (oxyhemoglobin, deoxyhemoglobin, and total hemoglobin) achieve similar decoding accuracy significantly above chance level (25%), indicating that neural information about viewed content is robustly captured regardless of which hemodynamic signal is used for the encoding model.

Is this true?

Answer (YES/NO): YES